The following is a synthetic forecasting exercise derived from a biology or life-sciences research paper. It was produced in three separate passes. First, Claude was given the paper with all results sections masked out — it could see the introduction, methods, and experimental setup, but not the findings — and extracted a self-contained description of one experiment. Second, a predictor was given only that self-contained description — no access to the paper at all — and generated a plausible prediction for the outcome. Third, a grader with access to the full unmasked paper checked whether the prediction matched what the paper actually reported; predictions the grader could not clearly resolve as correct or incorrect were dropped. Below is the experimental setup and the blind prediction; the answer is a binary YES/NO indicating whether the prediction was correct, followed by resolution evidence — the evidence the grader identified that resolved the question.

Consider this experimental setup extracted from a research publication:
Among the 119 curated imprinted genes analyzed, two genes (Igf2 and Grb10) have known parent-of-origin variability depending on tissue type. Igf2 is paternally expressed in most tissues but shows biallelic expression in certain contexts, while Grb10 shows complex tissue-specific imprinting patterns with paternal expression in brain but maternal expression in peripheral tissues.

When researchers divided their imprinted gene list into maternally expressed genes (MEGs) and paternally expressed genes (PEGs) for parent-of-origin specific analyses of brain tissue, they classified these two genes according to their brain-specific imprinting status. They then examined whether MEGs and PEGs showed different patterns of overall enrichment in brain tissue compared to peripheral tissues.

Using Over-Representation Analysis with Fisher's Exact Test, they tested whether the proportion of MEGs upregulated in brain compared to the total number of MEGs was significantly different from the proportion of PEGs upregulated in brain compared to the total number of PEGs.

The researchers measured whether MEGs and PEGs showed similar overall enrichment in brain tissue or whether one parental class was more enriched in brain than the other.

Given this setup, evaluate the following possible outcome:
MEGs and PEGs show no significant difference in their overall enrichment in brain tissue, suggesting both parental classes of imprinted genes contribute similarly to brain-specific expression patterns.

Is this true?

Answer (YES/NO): NO